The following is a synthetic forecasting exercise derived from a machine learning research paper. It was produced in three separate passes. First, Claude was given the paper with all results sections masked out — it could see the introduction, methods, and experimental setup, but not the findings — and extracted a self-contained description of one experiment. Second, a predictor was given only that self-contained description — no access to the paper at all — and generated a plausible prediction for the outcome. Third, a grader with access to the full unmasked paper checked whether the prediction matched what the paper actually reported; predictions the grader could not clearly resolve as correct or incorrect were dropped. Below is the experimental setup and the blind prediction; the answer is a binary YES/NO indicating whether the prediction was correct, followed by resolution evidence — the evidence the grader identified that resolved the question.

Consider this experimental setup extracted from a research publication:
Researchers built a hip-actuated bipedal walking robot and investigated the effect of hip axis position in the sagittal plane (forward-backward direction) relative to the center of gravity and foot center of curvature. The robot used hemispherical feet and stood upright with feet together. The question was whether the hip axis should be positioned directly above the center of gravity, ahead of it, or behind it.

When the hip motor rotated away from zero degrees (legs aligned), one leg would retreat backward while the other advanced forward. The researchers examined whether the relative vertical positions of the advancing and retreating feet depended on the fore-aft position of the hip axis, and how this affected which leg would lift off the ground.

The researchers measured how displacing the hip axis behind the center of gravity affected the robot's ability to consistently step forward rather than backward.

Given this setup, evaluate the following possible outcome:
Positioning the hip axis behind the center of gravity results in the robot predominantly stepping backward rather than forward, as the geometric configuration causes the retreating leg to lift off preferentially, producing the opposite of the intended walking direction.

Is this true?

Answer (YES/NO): NO